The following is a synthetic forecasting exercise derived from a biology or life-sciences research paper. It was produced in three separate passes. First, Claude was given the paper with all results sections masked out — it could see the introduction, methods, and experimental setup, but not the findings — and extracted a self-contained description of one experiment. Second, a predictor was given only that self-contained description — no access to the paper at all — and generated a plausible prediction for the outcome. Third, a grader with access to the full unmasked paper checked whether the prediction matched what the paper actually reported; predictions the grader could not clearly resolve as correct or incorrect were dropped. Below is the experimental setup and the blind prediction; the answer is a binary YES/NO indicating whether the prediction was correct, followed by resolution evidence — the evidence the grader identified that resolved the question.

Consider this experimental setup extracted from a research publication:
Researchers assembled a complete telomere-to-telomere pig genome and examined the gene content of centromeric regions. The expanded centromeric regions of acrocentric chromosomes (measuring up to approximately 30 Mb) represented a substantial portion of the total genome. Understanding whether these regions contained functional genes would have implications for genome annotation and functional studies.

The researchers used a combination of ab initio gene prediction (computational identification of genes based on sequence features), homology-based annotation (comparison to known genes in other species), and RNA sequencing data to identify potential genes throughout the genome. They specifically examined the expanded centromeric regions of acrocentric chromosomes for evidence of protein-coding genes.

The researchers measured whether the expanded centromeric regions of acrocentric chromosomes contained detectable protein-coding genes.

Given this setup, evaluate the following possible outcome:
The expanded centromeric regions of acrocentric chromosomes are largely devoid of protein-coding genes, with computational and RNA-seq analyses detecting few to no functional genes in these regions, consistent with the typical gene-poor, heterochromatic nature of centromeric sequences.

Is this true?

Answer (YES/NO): YES